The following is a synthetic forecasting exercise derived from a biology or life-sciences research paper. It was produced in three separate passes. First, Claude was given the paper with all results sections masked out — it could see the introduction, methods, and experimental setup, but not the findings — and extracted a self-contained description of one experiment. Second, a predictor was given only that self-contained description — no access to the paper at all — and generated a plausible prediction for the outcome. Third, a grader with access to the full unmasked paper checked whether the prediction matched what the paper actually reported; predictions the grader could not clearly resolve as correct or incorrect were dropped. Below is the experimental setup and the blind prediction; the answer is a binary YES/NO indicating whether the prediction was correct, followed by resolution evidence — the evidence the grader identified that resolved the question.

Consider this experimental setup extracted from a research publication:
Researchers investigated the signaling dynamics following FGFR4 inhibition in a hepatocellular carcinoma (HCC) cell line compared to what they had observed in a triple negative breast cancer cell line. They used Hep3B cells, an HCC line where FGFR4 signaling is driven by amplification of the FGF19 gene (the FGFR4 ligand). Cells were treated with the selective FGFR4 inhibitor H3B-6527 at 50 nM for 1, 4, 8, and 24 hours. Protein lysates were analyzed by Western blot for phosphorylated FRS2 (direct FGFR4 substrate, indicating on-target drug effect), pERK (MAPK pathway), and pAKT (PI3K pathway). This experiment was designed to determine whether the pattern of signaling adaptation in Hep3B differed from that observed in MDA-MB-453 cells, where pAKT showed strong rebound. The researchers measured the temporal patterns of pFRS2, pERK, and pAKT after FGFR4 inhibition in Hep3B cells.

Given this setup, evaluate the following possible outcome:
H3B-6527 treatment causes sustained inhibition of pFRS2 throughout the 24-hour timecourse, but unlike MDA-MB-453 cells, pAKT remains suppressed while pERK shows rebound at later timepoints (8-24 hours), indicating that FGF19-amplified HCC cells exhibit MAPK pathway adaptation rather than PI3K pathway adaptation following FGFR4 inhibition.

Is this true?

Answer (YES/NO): NO